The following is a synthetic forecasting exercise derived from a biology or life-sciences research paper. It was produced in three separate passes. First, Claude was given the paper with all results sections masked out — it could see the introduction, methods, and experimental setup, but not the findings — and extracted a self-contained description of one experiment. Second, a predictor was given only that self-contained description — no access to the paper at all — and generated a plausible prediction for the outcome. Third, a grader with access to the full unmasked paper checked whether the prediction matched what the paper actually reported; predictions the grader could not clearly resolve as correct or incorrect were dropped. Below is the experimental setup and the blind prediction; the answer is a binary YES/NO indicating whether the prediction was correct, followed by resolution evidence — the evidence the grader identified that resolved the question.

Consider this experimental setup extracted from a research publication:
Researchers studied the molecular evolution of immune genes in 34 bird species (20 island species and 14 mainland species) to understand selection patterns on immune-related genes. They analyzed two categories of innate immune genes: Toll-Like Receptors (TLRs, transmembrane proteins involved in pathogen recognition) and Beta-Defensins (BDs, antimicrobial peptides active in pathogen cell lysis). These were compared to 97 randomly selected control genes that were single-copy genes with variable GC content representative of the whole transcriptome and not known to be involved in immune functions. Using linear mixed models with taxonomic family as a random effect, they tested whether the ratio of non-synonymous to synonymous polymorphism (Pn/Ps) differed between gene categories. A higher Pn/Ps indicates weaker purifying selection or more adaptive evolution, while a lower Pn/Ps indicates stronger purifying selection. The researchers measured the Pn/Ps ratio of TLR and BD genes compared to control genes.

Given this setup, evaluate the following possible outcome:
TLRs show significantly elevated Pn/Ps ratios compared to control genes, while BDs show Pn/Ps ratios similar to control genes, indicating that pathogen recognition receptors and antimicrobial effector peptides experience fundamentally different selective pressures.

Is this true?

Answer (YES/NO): NO